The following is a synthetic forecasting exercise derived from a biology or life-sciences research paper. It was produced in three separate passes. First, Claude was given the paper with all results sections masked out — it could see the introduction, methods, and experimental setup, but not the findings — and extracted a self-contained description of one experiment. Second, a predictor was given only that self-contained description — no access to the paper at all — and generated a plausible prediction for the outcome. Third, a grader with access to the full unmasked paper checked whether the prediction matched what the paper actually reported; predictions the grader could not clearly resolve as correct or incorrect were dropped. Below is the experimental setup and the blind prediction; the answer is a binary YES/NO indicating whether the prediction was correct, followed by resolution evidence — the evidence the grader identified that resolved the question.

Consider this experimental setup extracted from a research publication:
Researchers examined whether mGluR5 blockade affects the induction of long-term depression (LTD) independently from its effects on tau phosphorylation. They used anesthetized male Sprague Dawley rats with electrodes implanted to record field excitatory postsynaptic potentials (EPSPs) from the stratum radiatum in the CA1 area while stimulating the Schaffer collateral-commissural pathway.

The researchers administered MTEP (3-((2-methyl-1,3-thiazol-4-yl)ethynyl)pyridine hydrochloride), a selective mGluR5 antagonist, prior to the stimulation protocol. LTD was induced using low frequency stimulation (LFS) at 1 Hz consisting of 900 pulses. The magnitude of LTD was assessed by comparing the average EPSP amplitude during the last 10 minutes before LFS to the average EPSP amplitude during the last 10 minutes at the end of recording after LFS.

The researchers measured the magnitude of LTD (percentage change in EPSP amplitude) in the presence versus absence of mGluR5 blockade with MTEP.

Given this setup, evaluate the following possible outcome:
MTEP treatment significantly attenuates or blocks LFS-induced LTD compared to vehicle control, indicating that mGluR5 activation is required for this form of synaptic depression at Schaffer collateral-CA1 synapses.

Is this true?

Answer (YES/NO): NO